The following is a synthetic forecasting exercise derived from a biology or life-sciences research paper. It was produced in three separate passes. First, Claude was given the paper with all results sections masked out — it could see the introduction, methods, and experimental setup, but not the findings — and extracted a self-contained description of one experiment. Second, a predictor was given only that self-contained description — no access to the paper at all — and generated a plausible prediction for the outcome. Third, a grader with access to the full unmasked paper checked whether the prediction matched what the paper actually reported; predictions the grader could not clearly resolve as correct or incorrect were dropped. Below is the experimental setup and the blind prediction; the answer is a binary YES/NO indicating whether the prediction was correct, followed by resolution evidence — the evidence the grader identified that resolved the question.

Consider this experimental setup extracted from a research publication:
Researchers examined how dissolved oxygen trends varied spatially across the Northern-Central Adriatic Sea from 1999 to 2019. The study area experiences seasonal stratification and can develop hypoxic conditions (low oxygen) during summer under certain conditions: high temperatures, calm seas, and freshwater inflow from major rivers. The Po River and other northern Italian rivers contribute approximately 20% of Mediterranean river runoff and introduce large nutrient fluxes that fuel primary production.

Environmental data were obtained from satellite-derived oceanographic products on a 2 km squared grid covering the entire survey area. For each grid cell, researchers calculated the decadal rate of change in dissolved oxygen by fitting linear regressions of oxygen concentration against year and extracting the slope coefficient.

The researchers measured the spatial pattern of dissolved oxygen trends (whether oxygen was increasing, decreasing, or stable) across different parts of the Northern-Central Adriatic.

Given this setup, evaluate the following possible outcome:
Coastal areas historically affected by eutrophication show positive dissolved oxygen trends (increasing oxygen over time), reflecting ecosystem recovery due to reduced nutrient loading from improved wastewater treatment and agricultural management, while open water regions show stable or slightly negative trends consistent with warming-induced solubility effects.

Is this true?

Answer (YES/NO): NO